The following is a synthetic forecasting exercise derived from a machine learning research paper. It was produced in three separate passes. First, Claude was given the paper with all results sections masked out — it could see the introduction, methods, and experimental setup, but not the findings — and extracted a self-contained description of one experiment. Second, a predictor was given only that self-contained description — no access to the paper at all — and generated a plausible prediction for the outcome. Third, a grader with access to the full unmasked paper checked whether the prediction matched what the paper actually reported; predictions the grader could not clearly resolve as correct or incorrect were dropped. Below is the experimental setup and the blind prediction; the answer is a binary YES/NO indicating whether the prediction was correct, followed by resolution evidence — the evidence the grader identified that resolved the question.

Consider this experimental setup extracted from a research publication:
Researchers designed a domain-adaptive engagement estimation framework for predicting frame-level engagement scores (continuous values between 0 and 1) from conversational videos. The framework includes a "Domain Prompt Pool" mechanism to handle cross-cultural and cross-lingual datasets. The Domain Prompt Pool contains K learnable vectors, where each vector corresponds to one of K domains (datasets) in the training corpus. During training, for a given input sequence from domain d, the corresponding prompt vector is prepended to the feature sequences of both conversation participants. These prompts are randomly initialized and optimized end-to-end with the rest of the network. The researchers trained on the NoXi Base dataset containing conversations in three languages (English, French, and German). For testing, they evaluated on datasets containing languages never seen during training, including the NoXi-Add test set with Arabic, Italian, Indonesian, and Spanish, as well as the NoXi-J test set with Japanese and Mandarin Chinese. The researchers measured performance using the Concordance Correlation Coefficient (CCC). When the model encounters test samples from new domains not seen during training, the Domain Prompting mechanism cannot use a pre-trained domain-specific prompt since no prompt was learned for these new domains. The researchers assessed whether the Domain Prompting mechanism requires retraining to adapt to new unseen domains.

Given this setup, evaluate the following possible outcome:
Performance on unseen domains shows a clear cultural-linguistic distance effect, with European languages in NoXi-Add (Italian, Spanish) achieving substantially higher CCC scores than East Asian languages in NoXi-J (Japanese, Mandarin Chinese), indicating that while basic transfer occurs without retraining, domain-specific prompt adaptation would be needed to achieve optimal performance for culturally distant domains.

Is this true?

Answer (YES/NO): NO